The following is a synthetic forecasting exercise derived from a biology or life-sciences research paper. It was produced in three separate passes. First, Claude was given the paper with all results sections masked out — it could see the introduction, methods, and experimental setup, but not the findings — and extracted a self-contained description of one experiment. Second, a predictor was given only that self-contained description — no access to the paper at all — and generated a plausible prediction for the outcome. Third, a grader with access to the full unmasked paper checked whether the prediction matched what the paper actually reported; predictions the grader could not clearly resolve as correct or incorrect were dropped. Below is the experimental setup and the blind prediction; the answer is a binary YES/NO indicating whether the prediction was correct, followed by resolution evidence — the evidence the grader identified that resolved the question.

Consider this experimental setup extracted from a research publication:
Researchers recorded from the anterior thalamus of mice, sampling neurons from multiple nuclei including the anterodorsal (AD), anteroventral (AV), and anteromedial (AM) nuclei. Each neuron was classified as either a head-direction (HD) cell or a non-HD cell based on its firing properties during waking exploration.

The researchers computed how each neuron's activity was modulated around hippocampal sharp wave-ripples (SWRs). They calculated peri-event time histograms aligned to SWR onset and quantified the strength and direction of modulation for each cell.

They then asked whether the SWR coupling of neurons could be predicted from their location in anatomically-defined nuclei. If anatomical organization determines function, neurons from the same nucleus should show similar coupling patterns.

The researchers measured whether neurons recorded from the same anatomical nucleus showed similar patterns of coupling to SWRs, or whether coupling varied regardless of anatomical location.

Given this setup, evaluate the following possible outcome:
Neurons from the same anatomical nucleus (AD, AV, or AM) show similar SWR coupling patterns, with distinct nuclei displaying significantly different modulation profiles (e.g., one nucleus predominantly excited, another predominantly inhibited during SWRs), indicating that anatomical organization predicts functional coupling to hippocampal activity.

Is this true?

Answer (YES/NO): NO